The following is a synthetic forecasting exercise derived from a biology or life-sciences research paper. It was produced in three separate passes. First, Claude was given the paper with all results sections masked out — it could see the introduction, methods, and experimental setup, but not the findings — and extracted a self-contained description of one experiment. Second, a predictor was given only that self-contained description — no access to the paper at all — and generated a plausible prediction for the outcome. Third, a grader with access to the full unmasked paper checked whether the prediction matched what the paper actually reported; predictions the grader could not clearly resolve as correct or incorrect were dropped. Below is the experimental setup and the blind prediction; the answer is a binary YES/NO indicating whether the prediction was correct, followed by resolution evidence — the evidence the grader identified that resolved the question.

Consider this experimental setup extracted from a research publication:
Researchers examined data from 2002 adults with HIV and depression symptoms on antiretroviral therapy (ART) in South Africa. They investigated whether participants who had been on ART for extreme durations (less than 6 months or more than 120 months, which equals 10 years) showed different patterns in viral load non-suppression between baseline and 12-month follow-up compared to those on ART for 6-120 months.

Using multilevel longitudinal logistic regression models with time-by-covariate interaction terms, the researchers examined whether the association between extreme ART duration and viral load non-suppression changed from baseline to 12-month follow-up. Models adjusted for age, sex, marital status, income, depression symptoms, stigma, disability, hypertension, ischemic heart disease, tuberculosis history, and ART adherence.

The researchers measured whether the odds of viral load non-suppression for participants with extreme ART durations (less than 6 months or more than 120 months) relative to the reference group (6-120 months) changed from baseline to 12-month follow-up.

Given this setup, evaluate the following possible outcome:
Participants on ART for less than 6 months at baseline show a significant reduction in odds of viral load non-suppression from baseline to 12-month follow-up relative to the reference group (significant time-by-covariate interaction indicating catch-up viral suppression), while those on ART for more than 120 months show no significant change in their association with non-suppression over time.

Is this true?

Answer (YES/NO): NO